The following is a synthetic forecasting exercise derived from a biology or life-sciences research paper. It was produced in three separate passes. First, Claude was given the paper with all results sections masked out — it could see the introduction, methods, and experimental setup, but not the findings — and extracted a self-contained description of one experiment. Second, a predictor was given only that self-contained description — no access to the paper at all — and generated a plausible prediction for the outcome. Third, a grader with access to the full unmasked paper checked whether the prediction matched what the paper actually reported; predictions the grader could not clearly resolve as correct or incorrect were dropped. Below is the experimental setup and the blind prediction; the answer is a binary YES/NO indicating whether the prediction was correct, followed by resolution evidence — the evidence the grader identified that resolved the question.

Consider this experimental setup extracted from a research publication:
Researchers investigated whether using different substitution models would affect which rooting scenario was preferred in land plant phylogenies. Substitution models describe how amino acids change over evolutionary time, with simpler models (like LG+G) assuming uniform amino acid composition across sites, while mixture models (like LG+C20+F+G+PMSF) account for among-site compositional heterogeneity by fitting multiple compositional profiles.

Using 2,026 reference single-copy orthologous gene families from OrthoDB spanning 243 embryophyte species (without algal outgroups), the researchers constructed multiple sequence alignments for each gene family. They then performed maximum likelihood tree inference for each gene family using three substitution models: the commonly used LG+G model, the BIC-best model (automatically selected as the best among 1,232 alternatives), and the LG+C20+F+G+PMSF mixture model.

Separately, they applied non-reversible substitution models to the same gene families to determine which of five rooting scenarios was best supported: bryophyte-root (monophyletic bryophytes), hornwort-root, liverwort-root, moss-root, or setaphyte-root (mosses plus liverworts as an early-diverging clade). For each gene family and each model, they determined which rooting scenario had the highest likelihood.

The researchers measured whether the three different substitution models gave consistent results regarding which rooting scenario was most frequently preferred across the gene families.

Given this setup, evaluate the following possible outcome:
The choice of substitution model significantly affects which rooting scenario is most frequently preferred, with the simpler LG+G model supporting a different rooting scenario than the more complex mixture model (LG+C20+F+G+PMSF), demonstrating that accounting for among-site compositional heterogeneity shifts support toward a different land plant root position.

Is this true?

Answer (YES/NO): NO